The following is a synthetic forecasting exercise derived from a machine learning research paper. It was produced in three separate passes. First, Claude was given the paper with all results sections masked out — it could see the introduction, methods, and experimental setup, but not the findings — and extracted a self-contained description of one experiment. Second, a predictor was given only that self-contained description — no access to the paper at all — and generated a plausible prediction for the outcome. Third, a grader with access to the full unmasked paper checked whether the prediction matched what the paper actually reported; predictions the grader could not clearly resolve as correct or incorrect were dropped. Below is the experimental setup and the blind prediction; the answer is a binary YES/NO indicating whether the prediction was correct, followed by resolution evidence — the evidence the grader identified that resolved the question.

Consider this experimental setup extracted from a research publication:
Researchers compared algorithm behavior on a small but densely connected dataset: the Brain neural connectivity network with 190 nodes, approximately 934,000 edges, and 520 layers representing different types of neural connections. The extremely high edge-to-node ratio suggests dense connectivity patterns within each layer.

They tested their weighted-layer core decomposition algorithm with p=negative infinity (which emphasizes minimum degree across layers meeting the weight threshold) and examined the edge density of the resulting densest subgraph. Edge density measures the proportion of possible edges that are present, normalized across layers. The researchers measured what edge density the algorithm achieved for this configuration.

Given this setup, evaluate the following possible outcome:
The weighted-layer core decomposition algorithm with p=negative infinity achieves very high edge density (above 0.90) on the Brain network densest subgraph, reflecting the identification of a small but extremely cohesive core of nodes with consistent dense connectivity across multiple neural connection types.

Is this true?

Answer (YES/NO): YES